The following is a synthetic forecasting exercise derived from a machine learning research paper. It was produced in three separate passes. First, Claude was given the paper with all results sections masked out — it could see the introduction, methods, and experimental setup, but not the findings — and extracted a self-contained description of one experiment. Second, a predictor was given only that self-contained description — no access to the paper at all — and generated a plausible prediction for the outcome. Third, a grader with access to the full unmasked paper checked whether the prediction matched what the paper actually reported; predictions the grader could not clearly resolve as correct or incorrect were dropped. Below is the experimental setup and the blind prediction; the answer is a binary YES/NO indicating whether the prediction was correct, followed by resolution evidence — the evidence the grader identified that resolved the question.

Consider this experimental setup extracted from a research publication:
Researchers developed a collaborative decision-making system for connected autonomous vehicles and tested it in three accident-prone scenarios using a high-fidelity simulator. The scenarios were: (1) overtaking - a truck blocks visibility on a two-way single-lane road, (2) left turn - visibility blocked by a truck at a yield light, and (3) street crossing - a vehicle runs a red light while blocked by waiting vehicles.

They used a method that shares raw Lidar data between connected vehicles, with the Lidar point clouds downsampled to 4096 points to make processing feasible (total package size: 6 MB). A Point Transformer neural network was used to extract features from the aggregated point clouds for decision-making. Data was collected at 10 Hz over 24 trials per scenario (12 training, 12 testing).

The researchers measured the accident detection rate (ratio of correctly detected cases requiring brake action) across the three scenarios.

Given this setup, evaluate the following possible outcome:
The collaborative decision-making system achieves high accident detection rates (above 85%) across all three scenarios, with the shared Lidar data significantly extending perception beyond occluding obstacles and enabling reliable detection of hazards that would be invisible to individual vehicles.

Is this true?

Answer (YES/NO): NO